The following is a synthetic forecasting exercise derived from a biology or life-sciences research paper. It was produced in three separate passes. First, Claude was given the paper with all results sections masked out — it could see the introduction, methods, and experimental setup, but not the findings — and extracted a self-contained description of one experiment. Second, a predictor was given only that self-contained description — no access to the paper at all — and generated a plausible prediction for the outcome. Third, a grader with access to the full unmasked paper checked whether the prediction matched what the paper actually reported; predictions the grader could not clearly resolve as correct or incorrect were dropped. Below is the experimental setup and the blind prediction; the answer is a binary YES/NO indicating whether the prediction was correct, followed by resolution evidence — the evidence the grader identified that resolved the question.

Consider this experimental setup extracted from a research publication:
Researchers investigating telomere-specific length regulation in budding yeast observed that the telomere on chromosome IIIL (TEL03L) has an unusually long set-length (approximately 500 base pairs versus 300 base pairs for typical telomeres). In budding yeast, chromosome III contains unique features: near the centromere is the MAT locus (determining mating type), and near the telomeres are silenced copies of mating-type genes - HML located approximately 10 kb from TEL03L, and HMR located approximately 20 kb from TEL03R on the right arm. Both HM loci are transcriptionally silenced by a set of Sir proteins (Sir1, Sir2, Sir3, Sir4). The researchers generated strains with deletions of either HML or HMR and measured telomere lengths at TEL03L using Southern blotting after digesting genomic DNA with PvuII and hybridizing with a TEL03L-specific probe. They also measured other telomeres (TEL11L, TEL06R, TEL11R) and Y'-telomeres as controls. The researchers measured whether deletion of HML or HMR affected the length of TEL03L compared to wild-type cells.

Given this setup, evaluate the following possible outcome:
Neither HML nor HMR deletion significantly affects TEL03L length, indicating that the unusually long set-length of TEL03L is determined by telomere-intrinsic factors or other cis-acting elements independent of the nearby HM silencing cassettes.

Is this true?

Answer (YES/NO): NO